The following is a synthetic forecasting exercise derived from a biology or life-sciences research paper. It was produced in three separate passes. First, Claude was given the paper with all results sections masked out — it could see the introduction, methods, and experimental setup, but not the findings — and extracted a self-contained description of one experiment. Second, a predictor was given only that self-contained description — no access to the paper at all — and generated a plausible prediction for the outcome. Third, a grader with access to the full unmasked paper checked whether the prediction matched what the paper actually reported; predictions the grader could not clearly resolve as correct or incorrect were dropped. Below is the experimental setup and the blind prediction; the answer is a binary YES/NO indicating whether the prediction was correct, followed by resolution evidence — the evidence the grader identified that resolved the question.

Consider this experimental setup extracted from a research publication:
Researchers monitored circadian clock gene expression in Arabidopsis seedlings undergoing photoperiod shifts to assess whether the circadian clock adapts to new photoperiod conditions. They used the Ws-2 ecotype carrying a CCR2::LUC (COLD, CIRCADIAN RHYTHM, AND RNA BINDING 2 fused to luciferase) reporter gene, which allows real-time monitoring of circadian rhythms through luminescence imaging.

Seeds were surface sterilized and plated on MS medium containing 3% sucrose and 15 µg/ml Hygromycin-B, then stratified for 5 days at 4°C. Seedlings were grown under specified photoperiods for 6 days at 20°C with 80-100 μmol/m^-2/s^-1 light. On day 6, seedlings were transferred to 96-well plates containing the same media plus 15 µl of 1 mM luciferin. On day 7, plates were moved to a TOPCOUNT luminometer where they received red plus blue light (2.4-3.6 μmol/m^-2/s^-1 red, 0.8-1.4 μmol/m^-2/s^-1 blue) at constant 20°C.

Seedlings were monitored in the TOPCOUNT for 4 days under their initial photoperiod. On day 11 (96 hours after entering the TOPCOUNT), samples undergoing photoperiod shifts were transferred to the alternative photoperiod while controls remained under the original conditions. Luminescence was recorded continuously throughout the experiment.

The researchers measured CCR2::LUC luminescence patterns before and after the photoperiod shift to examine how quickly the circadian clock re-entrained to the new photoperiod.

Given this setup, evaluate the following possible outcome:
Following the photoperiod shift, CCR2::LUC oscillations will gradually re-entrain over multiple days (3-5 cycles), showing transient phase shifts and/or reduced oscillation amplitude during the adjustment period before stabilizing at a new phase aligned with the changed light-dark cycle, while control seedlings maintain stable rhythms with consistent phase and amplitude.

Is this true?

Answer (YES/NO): NO